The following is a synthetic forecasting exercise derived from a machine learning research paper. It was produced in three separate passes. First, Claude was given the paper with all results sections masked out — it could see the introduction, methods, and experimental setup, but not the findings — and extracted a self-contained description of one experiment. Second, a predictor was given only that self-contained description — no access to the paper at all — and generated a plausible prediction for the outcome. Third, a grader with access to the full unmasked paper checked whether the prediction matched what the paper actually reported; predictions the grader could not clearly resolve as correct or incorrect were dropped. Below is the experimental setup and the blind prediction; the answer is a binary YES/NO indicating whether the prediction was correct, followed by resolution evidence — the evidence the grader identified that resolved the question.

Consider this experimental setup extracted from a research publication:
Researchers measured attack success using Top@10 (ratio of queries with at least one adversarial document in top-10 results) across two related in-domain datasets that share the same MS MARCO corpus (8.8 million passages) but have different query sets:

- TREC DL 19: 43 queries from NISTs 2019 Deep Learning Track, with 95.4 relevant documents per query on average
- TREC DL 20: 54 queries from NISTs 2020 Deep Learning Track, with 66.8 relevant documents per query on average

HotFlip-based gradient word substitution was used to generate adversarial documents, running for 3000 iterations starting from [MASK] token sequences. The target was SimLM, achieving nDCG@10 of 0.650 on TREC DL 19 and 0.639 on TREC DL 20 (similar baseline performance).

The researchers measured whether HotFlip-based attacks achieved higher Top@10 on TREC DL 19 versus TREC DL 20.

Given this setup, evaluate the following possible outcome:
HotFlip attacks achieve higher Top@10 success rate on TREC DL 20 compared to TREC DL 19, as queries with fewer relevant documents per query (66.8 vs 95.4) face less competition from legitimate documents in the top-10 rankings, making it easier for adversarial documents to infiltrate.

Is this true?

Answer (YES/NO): NO